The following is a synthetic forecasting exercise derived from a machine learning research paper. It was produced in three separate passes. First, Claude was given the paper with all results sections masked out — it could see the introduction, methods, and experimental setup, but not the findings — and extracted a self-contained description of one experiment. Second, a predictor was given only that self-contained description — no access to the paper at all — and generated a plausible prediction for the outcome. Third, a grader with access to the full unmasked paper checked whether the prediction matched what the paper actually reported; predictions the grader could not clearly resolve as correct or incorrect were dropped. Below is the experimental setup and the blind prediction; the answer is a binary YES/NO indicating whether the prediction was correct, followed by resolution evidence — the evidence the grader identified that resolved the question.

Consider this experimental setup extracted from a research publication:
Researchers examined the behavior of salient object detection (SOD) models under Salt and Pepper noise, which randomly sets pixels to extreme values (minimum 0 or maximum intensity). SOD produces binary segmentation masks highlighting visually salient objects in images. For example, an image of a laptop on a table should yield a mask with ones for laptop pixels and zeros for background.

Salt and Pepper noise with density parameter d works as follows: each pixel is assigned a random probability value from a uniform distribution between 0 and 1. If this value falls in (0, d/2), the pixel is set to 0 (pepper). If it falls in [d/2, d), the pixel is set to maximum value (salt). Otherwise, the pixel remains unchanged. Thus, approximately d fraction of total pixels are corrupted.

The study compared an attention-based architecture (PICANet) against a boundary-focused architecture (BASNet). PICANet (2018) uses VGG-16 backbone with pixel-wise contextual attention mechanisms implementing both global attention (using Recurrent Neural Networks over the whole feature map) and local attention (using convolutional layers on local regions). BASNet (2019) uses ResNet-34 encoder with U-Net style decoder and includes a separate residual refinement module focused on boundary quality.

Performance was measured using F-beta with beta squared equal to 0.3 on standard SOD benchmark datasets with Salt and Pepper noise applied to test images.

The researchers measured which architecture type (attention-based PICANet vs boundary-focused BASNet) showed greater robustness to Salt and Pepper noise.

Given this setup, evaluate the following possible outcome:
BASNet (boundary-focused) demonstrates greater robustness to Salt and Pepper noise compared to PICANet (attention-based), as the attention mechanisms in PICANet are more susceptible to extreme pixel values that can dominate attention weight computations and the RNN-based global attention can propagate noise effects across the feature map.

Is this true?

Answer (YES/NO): YES